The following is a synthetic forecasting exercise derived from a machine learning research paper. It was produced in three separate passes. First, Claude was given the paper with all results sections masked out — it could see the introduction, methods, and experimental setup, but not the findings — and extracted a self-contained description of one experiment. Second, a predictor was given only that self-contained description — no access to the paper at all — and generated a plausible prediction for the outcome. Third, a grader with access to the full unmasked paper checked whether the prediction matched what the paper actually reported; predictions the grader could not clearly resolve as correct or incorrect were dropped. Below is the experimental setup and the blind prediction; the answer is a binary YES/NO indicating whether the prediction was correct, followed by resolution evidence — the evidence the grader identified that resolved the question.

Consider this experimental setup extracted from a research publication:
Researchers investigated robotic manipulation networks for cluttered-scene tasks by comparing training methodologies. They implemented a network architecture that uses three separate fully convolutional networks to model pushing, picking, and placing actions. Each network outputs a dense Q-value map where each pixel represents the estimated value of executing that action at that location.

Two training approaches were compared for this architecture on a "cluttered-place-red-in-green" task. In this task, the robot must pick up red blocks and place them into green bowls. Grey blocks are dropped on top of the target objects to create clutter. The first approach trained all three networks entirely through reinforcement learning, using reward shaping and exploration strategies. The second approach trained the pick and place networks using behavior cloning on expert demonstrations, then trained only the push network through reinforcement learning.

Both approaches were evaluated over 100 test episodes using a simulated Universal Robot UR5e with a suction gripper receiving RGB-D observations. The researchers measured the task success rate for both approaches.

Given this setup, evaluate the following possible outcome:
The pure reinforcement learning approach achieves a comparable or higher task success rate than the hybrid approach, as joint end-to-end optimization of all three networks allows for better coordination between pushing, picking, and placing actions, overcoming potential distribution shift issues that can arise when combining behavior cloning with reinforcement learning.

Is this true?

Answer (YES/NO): NO